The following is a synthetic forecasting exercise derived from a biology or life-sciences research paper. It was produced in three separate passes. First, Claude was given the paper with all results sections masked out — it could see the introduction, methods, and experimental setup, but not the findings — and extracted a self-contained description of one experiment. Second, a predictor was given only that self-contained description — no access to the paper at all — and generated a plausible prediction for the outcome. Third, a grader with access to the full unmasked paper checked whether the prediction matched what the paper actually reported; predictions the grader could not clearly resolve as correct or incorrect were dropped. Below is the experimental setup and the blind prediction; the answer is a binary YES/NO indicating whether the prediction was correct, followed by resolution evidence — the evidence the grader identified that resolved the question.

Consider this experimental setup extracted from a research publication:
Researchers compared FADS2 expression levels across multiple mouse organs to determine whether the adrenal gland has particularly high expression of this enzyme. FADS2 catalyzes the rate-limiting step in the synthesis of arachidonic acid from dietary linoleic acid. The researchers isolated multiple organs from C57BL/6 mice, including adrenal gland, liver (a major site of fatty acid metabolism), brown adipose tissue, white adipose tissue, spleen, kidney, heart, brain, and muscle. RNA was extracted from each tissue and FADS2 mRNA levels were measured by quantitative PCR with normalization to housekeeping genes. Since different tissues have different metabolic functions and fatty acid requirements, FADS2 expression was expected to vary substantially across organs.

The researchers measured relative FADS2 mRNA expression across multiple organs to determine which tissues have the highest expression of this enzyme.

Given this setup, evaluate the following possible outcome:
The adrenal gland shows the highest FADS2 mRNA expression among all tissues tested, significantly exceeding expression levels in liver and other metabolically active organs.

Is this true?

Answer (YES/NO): NO